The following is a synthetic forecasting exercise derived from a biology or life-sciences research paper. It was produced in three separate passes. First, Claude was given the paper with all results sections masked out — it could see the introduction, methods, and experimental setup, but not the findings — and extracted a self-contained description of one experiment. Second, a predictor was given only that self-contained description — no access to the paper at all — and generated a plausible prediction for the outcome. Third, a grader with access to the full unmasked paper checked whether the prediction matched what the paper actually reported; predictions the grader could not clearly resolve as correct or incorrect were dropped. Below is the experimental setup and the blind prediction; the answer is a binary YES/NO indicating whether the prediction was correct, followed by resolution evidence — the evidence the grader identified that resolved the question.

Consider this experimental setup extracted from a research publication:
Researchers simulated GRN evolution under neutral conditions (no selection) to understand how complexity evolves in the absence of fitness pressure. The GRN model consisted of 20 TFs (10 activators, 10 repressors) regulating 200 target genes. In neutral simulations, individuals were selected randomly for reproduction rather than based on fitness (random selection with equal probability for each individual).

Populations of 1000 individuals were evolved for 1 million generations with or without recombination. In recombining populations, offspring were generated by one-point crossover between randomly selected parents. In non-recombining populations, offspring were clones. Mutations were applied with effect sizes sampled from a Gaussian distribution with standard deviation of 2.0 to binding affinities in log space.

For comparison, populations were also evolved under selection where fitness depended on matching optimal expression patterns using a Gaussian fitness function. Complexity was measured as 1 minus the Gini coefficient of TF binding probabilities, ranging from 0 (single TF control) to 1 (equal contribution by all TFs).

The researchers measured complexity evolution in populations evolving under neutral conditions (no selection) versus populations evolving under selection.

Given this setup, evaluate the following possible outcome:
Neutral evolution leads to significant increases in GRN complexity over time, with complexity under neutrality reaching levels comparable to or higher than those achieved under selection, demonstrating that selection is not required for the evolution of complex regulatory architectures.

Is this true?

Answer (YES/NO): YES